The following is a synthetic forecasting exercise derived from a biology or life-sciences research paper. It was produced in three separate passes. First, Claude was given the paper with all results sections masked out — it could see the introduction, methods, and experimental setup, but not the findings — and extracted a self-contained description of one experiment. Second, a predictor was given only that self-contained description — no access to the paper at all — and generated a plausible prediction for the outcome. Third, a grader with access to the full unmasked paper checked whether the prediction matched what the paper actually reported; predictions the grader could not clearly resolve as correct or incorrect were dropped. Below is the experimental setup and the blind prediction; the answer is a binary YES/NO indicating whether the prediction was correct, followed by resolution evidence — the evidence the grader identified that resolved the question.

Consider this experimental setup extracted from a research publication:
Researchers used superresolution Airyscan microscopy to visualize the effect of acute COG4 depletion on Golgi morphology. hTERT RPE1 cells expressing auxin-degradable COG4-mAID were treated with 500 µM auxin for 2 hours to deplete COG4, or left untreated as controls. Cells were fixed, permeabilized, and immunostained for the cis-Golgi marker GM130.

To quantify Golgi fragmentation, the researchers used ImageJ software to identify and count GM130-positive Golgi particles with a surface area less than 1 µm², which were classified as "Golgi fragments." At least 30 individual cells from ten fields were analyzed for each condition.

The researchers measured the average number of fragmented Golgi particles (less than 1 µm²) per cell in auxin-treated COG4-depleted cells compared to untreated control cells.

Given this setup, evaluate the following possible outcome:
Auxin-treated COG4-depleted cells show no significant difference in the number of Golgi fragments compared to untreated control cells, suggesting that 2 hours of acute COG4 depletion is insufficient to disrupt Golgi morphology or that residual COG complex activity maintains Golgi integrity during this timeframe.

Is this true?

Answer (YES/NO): YES